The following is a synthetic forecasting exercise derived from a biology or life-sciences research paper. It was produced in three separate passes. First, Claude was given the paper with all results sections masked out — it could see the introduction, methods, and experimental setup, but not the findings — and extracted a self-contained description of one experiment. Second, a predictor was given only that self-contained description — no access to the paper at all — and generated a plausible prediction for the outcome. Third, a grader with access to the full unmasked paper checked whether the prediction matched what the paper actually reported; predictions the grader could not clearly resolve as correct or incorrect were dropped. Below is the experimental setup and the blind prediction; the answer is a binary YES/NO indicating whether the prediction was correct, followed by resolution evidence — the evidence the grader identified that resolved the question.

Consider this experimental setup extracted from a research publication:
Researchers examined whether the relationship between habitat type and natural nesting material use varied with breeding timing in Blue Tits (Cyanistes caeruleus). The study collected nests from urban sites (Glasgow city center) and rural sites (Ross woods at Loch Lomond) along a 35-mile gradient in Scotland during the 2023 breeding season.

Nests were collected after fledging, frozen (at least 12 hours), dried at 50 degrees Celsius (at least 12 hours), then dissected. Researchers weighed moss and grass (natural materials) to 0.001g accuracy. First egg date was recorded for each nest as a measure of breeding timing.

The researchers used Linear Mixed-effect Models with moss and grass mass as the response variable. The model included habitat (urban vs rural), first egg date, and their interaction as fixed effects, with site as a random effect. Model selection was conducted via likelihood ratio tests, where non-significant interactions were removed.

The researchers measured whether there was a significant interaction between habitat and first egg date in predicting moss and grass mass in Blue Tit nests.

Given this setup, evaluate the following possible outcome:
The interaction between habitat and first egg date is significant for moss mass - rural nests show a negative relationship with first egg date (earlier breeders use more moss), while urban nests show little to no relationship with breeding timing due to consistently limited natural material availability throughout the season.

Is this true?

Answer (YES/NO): NO